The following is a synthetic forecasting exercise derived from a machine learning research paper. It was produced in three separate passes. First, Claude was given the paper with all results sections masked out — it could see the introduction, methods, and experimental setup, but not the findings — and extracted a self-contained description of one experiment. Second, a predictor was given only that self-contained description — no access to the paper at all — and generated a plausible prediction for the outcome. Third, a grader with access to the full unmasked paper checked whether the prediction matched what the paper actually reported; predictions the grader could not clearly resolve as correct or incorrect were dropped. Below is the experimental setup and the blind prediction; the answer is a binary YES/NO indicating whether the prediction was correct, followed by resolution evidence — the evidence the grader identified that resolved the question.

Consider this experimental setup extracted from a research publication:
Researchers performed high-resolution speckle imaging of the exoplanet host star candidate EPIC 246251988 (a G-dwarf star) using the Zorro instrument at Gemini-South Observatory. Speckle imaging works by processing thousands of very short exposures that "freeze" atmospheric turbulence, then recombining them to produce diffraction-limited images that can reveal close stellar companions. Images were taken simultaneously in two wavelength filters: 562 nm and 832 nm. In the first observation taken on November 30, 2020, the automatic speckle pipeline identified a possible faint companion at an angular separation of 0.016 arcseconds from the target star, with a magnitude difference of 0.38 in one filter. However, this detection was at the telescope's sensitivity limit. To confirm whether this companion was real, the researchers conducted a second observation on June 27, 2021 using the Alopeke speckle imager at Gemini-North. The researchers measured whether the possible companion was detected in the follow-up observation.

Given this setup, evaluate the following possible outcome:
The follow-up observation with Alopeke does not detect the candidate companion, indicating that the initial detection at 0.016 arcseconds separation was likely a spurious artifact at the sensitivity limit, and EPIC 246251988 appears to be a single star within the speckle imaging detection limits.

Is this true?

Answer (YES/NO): YES